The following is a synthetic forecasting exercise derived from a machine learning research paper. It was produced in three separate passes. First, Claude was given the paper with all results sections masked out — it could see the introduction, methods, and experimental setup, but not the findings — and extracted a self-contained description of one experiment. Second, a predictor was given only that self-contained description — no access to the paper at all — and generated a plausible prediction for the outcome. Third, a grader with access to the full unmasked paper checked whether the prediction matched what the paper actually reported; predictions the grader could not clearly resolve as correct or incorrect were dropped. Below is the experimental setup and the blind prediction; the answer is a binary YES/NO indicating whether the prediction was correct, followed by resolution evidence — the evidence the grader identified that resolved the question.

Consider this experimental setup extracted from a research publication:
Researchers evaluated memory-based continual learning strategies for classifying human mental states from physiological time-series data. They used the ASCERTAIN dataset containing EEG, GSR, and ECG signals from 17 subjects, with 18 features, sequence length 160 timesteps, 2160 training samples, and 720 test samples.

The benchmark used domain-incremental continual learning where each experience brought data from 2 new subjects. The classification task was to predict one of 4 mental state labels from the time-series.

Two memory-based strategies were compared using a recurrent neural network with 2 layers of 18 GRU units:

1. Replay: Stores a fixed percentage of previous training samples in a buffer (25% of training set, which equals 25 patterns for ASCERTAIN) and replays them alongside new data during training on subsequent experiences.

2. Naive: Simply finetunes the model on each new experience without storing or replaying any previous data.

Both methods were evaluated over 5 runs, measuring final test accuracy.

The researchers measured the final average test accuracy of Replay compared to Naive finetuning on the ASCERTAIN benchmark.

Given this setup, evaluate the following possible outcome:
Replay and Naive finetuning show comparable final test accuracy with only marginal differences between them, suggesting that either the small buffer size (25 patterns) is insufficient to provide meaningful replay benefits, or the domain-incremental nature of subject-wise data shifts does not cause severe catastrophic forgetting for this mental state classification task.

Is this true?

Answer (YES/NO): YES